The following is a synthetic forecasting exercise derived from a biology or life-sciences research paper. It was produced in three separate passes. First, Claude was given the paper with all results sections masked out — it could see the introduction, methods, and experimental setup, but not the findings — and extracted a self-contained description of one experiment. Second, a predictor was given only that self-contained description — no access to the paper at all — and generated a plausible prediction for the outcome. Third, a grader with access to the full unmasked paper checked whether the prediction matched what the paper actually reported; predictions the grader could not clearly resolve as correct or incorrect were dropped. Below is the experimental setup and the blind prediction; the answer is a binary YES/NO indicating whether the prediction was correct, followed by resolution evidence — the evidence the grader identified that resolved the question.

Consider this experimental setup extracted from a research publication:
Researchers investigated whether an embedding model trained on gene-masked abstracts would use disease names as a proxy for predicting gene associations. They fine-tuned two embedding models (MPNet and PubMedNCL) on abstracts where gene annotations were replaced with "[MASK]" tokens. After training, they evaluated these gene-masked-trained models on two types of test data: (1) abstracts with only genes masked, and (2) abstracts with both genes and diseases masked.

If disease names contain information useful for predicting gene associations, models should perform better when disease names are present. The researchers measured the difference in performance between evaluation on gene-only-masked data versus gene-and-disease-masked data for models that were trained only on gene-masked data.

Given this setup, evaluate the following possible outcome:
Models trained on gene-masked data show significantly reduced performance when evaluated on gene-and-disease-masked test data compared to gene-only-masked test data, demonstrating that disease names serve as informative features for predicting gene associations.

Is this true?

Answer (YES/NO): NO